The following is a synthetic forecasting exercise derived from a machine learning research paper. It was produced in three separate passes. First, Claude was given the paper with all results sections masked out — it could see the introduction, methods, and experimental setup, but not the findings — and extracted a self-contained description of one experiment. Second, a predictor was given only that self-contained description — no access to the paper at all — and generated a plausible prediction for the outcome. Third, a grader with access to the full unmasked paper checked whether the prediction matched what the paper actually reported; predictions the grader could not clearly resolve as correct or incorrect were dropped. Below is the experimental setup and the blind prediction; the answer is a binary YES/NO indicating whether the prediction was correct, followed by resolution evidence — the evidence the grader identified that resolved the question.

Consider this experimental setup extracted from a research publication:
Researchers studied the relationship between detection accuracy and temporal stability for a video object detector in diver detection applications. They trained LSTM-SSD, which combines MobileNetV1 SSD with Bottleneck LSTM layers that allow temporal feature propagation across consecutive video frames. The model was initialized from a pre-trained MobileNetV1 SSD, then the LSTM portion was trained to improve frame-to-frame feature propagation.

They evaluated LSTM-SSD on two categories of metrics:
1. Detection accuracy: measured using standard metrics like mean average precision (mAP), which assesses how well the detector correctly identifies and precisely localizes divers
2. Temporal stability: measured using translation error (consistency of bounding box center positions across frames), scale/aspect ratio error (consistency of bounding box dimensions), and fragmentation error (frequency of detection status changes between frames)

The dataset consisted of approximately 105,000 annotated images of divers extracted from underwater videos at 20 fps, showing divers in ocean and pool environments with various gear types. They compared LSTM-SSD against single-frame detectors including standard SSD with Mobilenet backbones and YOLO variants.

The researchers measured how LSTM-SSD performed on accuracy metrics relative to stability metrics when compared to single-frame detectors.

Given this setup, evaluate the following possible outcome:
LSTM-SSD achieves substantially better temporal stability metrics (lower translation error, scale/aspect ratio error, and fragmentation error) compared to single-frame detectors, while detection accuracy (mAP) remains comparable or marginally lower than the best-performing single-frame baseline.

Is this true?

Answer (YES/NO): NO